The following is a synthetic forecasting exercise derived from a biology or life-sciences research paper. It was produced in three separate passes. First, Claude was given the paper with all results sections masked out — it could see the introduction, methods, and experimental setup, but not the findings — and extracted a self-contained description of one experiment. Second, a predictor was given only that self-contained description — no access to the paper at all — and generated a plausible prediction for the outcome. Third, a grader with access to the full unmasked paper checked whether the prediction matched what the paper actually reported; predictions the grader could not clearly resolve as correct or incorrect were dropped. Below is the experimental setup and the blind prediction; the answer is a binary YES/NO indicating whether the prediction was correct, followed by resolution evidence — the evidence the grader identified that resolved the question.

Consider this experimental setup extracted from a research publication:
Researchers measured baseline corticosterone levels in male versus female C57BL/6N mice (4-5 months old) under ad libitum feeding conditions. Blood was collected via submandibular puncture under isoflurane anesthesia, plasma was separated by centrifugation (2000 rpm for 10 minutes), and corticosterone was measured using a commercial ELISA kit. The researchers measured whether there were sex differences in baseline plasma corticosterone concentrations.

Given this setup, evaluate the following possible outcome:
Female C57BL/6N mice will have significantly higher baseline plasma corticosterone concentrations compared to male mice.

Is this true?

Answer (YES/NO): YES